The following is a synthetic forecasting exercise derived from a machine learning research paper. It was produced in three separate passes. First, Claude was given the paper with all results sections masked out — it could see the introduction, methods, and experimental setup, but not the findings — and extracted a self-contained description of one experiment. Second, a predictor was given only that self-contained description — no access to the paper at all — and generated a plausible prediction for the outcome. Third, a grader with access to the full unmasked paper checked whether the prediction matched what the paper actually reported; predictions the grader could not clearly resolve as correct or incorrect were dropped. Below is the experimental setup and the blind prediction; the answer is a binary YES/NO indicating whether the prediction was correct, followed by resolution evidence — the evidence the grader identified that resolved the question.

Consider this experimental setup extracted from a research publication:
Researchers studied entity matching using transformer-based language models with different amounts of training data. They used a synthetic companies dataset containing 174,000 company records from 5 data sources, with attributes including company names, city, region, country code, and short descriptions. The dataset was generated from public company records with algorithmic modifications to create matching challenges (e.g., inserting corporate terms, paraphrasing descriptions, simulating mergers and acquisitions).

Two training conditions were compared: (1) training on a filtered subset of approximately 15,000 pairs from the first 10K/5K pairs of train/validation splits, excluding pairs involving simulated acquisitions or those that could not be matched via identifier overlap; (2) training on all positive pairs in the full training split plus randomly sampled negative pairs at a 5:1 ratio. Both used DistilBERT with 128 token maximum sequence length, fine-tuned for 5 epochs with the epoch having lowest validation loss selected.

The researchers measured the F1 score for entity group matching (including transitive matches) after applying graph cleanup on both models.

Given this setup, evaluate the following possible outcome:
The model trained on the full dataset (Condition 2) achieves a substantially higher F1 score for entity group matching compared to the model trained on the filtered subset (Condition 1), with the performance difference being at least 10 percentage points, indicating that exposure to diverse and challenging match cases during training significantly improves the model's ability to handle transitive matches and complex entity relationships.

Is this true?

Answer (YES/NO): NO